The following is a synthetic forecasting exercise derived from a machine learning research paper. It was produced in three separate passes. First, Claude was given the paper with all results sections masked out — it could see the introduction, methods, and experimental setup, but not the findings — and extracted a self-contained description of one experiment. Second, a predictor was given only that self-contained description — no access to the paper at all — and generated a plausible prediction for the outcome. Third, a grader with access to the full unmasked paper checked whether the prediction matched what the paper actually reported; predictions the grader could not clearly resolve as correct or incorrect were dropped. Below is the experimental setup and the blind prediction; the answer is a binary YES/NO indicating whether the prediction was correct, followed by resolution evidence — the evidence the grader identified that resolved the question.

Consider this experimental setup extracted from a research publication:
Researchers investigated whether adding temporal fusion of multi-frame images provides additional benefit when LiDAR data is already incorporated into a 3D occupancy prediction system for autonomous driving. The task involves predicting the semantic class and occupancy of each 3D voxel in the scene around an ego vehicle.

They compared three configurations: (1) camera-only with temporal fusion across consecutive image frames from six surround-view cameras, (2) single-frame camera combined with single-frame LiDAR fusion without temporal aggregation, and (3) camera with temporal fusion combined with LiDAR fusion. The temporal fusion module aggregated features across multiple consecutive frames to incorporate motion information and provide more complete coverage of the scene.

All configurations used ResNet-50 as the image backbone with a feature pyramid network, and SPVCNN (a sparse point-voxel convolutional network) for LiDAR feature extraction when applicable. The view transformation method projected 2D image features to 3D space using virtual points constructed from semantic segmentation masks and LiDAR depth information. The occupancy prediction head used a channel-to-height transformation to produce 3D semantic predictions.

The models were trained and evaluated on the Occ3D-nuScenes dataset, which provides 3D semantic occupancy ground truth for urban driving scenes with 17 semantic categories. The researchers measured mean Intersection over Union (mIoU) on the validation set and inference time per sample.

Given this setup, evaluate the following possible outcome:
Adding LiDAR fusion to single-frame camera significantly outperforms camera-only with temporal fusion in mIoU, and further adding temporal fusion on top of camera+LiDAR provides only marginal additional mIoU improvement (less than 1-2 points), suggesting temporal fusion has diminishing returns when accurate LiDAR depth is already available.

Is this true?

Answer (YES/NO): YES